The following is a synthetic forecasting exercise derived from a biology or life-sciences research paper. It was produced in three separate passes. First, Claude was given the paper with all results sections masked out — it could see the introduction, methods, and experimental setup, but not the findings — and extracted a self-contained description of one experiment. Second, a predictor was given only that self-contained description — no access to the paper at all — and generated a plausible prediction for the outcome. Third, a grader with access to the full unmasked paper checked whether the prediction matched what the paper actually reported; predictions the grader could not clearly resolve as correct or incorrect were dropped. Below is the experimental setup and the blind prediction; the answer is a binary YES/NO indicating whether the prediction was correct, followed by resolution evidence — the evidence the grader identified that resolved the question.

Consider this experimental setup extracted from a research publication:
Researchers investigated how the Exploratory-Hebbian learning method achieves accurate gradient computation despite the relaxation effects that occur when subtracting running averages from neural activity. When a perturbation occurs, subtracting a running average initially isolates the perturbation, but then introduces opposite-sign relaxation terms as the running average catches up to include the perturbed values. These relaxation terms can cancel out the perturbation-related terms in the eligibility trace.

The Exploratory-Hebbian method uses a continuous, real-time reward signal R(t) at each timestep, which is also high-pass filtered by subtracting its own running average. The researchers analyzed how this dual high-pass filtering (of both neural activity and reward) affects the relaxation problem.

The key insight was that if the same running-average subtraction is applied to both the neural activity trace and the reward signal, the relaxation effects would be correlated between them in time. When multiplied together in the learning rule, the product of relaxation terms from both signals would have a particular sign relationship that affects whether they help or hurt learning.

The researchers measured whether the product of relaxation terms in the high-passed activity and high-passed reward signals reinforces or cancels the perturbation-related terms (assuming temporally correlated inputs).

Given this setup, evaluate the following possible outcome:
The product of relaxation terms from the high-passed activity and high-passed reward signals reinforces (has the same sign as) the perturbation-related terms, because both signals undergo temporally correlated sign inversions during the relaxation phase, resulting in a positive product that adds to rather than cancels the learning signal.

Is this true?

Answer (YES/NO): YES